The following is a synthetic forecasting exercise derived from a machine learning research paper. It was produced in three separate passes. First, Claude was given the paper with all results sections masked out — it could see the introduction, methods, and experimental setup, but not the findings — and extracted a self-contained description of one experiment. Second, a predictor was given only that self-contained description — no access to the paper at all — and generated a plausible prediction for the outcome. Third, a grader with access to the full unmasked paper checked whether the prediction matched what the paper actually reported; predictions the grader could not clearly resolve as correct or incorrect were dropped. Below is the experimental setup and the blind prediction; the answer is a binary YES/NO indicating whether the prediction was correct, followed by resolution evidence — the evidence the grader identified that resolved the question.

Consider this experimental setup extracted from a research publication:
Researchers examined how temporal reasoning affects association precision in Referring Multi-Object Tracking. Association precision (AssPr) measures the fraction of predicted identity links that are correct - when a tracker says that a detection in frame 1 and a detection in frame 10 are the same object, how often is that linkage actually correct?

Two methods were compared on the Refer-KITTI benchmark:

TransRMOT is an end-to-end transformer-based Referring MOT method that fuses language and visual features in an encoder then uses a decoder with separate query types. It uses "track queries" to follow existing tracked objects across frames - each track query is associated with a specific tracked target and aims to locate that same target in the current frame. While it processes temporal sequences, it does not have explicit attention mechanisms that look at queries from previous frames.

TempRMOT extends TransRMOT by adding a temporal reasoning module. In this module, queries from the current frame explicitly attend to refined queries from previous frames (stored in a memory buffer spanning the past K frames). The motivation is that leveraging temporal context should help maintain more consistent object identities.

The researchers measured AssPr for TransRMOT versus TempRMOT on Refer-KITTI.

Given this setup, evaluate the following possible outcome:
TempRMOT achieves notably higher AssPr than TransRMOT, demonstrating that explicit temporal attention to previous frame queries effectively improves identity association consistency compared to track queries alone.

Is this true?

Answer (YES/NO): NO